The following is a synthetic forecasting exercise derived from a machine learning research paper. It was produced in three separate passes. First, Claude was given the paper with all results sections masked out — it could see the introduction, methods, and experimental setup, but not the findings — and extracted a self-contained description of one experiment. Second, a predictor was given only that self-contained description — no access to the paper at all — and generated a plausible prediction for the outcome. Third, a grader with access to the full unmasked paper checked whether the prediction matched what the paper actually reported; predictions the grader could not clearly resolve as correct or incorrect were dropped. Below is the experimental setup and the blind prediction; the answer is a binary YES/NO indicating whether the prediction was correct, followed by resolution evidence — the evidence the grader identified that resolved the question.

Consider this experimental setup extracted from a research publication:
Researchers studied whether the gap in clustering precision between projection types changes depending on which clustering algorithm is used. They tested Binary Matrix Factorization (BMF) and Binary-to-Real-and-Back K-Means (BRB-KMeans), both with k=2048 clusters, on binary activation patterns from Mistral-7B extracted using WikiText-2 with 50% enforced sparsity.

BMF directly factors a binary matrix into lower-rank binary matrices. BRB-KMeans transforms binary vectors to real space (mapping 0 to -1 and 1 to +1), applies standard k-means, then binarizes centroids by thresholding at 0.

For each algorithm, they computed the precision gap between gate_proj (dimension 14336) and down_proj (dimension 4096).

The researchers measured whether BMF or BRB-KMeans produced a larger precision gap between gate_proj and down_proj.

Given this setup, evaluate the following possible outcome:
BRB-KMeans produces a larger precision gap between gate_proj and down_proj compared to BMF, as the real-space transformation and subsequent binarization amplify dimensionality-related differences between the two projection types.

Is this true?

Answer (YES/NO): YES